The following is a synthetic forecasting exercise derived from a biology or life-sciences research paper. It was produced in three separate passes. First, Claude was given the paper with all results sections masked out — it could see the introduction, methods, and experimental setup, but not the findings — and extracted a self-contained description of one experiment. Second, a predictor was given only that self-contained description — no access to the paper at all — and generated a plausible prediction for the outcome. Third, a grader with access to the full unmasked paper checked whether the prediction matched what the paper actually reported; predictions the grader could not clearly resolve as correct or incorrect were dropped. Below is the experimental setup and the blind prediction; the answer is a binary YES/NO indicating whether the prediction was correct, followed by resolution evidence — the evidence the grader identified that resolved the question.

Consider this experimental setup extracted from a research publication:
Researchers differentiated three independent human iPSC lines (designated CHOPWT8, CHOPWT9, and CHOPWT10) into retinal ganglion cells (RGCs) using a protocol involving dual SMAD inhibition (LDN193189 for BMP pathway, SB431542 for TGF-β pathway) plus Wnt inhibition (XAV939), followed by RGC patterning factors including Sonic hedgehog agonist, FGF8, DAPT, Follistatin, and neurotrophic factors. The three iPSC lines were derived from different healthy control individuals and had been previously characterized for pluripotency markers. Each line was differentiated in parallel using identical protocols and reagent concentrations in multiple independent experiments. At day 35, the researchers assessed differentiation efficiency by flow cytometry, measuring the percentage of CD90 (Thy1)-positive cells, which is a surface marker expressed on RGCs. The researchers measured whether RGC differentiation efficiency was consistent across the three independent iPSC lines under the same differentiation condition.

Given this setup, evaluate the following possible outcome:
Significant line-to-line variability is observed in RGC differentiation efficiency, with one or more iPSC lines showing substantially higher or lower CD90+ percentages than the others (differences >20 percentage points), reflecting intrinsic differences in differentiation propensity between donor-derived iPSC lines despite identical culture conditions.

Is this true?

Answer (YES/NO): NO